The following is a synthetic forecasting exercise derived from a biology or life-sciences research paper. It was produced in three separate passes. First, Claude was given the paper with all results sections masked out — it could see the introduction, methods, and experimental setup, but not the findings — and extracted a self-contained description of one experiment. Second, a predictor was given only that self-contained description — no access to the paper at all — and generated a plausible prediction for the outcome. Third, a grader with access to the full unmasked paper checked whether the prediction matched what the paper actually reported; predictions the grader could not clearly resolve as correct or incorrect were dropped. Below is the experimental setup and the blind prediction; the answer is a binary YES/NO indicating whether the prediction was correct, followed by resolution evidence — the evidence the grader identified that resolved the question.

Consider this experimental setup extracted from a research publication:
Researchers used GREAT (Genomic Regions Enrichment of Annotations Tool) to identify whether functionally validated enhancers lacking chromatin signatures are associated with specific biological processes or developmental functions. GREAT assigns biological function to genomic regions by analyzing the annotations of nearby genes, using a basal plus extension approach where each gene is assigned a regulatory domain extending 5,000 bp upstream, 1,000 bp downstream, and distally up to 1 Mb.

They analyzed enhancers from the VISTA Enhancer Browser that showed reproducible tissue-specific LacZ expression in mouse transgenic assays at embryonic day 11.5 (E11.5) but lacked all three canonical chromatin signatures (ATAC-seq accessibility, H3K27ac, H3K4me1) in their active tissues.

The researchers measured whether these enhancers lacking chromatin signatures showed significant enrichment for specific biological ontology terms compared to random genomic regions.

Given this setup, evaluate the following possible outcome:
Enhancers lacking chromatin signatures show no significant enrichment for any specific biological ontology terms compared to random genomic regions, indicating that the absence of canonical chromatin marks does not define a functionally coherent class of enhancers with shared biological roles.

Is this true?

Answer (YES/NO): NO